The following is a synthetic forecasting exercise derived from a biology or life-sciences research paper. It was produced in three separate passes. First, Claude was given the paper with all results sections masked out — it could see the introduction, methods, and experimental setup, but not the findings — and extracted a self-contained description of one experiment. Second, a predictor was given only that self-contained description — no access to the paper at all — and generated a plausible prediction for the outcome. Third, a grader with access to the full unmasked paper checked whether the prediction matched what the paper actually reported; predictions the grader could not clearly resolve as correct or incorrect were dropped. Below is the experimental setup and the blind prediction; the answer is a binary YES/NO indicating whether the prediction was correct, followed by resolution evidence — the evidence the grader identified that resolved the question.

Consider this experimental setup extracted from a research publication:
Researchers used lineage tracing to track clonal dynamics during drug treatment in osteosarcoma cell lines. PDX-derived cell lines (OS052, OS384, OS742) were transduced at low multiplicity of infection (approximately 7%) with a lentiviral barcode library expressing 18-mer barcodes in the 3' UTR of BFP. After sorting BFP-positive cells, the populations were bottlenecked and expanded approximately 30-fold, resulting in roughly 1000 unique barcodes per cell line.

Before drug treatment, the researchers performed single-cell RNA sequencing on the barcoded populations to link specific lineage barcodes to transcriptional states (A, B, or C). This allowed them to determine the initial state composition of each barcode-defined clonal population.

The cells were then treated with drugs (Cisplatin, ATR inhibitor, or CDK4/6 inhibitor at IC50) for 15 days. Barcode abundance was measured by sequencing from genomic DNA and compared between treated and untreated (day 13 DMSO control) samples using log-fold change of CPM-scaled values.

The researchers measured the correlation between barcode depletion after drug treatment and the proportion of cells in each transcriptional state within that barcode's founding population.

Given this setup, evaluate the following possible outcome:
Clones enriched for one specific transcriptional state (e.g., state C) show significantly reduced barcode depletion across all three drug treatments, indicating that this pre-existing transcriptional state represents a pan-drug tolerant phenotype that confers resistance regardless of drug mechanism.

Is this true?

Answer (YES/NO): YES